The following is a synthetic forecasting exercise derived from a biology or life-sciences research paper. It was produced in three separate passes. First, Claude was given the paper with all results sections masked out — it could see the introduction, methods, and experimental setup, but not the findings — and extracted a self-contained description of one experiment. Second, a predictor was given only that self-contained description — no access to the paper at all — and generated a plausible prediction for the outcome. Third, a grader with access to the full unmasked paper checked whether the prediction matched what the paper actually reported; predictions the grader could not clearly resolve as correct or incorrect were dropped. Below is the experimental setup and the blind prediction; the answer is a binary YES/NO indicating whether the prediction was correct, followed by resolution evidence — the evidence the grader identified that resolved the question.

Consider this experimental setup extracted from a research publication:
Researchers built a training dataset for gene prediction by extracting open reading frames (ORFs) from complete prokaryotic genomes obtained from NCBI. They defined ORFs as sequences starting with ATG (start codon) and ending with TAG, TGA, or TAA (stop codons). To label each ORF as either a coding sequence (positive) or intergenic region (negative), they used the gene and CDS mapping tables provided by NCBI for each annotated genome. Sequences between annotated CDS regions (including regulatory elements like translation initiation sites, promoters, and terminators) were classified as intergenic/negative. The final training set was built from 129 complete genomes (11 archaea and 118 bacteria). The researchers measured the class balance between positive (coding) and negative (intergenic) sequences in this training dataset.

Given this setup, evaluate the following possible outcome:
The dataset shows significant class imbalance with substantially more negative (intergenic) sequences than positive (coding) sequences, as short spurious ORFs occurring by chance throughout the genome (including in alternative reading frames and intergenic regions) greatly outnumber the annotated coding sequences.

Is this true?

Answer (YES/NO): NO